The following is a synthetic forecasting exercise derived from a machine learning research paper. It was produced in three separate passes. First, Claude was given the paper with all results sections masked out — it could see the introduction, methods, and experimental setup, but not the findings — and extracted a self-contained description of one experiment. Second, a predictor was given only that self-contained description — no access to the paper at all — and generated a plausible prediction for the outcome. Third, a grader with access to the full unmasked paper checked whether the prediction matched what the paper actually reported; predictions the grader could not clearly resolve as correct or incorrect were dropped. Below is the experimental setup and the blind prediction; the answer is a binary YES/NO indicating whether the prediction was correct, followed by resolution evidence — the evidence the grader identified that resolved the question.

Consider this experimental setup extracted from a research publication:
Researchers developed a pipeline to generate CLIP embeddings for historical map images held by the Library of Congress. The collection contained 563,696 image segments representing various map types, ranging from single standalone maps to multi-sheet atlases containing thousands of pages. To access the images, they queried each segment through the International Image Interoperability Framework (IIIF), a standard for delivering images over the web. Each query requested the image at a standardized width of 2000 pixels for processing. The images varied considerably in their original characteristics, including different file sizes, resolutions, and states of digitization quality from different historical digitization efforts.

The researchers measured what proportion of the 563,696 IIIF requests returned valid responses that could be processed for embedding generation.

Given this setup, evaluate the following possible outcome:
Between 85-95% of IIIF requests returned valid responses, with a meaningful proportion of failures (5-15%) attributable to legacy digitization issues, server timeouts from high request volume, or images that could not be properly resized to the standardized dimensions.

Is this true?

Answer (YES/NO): NO